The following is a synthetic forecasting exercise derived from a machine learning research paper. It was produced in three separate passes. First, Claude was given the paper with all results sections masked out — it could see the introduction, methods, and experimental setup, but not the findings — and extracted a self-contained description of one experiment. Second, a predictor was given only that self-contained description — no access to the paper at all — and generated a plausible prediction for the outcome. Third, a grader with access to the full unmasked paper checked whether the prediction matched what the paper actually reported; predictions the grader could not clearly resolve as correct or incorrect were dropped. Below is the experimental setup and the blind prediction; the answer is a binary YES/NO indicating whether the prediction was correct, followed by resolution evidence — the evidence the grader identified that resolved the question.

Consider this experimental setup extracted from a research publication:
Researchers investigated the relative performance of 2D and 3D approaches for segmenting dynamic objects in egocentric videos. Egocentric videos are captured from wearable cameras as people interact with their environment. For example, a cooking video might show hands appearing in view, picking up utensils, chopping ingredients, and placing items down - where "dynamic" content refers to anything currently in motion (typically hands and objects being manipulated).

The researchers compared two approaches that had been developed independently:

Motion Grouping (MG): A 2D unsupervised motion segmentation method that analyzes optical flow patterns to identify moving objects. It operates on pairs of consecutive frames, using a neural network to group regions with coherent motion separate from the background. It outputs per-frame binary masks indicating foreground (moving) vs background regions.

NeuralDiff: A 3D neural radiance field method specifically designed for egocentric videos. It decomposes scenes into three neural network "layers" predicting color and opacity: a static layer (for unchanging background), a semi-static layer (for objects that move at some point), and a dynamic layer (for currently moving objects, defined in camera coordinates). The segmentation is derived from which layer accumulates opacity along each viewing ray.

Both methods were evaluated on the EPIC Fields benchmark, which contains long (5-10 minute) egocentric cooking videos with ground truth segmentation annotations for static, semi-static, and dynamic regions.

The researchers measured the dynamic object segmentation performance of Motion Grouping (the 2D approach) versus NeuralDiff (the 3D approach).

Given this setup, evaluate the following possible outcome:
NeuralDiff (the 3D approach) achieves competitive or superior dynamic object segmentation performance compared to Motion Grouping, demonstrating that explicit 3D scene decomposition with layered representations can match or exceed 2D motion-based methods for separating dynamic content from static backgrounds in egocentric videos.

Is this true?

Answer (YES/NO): NO